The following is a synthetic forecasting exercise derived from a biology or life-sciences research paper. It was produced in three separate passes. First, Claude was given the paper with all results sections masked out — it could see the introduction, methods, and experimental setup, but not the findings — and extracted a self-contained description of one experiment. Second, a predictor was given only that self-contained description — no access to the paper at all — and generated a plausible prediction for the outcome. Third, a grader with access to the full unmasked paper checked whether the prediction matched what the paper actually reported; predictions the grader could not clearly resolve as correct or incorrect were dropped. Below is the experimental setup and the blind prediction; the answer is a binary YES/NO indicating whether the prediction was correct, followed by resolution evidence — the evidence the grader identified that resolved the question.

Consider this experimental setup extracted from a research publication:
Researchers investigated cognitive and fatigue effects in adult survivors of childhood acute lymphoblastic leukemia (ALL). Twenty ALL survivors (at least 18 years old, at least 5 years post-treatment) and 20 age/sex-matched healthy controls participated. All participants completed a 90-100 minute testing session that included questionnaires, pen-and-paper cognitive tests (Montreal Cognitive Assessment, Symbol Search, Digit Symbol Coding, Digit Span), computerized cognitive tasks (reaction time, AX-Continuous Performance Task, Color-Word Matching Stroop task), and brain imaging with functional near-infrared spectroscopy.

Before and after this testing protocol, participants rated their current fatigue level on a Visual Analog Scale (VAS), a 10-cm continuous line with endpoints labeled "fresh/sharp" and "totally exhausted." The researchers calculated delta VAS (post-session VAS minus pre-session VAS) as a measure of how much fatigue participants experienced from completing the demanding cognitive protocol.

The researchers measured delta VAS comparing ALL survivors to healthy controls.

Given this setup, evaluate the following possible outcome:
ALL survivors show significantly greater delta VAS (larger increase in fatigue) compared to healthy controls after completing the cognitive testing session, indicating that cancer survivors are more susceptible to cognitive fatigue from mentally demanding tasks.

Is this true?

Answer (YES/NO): NO